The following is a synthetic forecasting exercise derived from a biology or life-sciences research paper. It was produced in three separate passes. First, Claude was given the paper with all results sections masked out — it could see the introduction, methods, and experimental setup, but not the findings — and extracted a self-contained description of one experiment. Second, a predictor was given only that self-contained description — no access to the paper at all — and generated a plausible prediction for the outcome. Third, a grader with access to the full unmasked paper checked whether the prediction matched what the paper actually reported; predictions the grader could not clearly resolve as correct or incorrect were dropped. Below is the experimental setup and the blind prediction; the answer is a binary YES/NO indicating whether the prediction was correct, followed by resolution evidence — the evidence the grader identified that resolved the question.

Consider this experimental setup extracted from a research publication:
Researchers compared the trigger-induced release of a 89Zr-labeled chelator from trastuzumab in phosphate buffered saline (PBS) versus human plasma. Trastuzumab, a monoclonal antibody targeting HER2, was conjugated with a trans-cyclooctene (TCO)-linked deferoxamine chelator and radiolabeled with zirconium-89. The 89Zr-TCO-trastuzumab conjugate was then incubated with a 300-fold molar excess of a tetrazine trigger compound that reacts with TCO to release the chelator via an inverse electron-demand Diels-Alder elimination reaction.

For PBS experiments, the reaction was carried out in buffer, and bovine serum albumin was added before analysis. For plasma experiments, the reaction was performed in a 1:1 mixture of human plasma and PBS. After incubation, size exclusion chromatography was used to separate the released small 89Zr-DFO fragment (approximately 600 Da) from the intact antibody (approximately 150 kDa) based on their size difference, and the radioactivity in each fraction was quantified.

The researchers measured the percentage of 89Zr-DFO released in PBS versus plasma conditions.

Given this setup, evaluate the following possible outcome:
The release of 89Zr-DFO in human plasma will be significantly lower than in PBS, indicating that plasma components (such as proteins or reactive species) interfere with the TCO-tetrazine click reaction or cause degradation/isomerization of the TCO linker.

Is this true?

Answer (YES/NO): NO